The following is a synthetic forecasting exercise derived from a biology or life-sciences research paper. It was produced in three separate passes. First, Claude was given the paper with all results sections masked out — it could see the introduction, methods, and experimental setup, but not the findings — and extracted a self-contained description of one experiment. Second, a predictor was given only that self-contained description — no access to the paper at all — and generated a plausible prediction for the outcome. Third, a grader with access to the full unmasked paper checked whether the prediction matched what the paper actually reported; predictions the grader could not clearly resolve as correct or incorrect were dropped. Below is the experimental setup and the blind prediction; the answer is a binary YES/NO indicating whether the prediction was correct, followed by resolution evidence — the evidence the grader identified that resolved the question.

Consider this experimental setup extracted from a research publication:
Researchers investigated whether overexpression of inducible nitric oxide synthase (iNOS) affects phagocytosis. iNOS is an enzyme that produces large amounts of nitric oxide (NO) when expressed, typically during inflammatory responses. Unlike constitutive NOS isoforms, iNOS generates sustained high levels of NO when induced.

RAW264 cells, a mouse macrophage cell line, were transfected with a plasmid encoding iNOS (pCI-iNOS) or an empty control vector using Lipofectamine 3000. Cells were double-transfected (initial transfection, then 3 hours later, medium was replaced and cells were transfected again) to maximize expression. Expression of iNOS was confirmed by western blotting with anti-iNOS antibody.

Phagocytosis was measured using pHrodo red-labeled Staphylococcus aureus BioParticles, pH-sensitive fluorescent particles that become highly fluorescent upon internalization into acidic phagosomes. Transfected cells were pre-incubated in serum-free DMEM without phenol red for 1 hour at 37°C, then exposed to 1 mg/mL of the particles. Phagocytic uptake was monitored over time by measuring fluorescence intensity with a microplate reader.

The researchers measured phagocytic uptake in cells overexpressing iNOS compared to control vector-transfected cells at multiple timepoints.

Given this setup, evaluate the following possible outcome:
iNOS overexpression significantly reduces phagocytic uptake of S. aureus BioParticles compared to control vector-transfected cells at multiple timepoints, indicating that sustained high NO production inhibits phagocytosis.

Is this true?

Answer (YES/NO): NO